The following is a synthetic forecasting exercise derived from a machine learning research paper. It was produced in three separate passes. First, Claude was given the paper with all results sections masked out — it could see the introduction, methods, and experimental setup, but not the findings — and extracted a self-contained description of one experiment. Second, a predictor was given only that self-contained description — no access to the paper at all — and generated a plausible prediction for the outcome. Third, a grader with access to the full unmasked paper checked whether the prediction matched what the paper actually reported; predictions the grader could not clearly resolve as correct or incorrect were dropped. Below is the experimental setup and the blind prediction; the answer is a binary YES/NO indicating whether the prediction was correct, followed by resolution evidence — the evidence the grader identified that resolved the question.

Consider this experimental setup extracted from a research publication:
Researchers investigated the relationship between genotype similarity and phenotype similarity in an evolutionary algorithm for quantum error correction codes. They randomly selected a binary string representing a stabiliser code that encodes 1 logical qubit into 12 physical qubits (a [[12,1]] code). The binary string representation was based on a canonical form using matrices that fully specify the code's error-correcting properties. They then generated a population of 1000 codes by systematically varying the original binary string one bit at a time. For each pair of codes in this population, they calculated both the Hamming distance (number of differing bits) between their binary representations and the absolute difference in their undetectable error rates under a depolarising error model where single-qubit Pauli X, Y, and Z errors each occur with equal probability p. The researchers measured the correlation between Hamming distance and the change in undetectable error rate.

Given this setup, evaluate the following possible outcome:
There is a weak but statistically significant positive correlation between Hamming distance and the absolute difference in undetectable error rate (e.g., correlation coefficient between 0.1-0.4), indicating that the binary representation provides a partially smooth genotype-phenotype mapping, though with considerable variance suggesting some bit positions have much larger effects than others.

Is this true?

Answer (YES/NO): NO